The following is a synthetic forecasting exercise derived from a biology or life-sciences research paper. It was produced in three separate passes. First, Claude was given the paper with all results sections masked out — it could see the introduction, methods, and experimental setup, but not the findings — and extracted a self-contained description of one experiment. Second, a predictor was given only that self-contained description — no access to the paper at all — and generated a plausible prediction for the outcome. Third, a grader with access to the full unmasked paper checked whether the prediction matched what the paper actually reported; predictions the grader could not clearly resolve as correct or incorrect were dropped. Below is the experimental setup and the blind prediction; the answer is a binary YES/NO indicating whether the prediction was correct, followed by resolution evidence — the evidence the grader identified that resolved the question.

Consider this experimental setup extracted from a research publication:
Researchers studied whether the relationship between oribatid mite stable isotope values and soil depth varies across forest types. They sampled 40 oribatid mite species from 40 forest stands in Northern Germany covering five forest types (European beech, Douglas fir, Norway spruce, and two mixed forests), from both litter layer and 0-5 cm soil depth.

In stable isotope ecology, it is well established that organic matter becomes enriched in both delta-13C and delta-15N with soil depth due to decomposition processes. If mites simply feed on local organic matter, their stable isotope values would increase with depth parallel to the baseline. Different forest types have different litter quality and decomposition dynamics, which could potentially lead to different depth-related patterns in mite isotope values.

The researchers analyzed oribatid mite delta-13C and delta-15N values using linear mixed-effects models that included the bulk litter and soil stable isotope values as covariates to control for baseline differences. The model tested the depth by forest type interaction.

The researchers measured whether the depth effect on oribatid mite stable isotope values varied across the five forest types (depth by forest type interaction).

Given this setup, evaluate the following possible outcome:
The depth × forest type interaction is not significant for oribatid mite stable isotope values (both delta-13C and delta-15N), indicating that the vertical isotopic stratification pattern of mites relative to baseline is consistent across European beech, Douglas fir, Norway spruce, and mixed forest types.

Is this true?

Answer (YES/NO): YES